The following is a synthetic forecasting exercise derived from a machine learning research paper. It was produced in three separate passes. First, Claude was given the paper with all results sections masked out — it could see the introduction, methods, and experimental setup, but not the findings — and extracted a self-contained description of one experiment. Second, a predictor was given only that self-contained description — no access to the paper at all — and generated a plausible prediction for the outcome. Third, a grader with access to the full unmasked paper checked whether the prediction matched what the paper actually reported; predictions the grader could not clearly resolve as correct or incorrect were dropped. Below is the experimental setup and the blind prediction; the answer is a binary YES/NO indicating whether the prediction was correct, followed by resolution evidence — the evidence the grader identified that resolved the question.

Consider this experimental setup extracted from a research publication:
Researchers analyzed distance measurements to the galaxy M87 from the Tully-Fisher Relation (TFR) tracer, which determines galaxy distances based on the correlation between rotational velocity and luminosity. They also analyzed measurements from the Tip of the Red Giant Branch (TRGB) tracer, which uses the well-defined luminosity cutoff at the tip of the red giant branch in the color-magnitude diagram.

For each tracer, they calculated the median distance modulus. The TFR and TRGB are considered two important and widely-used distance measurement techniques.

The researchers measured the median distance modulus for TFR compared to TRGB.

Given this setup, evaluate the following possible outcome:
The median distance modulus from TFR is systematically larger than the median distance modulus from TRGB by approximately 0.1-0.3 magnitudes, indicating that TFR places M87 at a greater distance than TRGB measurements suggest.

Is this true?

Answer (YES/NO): YES